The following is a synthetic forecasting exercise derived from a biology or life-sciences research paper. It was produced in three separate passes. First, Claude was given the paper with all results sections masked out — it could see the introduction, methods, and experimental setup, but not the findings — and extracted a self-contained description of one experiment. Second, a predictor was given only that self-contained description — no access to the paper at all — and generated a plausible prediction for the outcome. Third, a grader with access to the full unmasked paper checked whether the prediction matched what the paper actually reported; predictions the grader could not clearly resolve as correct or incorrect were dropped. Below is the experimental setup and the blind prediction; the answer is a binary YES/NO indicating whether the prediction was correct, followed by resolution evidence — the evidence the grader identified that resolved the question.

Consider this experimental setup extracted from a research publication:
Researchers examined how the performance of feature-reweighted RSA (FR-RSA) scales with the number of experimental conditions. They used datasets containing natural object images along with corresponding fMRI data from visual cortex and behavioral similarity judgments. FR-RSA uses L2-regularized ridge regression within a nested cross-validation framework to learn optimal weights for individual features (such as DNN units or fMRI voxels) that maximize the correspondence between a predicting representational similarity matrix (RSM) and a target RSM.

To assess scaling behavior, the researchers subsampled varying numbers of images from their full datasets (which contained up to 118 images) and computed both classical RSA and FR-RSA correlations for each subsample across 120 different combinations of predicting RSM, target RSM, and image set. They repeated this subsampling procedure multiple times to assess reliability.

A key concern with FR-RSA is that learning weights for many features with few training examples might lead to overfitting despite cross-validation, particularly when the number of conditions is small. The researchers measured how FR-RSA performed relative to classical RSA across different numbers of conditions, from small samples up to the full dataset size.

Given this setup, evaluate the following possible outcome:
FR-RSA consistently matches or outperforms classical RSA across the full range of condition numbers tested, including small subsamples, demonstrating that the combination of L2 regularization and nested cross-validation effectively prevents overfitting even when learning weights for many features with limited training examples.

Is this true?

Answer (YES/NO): YES